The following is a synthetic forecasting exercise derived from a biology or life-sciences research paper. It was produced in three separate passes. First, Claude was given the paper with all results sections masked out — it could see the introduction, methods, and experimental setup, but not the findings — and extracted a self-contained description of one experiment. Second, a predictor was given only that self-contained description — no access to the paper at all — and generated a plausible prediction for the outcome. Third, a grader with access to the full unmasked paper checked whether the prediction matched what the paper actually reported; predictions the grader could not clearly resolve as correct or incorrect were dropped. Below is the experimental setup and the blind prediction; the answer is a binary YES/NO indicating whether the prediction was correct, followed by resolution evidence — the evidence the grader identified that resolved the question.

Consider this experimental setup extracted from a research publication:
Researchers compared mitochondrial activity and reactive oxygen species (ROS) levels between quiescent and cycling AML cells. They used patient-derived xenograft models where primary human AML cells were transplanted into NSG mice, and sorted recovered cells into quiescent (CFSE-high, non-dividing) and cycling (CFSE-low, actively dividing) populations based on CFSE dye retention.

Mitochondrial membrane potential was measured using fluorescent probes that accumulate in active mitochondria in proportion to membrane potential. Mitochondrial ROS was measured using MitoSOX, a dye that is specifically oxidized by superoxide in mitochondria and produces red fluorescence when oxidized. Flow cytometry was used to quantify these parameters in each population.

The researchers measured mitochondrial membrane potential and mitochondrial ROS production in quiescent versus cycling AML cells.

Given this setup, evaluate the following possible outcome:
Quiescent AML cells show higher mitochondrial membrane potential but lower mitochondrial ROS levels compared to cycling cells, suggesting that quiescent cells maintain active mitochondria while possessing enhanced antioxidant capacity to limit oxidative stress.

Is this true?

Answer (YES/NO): NO